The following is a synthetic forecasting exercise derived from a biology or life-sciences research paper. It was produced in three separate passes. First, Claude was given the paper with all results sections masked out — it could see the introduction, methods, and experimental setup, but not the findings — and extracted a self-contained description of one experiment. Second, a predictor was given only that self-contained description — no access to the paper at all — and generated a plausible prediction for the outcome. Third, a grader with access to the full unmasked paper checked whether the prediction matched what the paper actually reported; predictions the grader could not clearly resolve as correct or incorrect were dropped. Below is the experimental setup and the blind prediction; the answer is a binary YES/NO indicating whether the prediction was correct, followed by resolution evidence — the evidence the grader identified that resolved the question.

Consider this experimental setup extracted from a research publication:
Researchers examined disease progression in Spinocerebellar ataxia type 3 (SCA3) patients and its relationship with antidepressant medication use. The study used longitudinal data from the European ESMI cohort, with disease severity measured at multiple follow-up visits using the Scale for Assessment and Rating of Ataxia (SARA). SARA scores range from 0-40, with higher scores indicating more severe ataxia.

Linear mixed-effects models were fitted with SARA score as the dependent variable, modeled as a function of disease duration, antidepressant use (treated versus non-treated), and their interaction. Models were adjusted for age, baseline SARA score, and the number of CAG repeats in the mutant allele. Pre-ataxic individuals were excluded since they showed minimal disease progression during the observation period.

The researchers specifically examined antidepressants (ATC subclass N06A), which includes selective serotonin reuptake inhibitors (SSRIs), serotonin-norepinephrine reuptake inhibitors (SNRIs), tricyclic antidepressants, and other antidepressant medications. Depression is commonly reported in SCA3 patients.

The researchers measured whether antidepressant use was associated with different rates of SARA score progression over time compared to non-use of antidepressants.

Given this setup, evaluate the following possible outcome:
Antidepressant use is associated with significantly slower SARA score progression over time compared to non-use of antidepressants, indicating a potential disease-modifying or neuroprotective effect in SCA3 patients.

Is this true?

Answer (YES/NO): NO